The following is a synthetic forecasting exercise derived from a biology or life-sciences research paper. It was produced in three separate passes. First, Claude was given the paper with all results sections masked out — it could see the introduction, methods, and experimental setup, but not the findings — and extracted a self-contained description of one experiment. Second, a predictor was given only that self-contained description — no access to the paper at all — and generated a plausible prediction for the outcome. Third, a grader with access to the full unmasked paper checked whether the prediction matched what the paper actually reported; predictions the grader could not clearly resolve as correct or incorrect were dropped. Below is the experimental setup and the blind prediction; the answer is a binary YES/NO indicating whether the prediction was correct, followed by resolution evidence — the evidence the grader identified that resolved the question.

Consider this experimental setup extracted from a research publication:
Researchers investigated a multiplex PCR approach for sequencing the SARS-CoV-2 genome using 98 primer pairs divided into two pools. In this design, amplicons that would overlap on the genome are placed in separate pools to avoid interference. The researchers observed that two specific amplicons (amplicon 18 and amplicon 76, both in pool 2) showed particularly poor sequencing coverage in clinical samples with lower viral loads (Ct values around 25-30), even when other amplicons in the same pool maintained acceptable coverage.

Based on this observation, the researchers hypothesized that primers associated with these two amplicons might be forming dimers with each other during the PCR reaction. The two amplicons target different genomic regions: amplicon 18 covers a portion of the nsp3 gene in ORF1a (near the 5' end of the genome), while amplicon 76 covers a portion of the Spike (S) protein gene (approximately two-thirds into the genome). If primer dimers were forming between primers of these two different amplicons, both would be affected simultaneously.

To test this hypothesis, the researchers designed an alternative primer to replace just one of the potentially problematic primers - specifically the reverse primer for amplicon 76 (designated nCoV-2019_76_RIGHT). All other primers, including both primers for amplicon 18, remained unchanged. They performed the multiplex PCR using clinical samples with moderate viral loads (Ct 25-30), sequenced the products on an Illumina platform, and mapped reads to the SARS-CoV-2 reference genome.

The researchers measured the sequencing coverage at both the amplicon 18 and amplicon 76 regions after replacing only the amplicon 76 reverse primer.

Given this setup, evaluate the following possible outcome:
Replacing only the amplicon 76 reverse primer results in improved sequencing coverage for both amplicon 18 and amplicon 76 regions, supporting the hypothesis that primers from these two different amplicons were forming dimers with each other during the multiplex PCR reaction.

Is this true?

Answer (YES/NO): YES